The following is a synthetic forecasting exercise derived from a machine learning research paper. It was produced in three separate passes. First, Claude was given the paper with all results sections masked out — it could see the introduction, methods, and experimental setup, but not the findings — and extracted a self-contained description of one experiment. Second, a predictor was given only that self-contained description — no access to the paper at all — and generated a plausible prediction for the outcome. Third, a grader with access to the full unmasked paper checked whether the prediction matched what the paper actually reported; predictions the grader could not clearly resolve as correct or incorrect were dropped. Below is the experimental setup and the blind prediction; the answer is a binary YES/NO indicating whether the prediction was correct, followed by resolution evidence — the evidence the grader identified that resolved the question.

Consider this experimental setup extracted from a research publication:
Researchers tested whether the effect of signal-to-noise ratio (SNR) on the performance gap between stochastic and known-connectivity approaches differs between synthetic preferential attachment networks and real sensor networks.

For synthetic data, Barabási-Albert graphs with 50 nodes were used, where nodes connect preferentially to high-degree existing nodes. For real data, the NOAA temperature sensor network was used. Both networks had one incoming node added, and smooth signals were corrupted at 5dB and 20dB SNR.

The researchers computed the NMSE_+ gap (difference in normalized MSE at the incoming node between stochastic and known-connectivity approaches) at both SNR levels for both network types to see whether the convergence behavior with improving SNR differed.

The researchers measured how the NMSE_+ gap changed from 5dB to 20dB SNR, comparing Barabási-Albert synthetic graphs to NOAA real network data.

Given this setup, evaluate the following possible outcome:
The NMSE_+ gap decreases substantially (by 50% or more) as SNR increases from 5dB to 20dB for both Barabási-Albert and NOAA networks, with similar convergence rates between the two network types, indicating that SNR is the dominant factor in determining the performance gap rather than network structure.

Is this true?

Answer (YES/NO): NO